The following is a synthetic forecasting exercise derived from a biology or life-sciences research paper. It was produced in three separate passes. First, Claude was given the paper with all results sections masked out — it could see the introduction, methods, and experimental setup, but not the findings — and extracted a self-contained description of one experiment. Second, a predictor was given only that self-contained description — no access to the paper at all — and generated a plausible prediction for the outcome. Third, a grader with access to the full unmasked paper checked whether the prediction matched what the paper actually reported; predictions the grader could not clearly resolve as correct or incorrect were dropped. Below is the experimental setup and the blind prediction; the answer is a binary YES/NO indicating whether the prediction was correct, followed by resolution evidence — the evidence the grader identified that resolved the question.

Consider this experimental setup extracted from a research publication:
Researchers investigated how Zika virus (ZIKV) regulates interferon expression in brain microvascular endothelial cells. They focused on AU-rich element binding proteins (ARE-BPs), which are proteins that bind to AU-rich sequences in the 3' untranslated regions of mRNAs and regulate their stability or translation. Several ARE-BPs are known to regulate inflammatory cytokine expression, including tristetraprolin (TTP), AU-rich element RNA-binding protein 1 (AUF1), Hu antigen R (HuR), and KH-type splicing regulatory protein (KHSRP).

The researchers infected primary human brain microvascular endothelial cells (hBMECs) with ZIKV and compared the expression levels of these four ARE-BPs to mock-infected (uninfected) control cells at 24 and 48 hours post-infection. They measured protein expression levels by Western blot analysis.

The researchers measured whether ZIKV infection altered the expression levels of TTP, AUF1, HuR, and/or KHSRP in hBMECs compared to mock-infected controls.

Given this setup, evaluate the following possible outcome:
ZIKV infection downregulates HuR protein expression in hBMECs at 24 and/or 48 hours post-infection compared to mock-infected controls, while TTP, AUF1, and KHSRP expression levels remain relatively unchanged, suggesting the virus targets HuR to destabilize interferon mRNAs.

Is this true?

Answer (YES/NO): NO